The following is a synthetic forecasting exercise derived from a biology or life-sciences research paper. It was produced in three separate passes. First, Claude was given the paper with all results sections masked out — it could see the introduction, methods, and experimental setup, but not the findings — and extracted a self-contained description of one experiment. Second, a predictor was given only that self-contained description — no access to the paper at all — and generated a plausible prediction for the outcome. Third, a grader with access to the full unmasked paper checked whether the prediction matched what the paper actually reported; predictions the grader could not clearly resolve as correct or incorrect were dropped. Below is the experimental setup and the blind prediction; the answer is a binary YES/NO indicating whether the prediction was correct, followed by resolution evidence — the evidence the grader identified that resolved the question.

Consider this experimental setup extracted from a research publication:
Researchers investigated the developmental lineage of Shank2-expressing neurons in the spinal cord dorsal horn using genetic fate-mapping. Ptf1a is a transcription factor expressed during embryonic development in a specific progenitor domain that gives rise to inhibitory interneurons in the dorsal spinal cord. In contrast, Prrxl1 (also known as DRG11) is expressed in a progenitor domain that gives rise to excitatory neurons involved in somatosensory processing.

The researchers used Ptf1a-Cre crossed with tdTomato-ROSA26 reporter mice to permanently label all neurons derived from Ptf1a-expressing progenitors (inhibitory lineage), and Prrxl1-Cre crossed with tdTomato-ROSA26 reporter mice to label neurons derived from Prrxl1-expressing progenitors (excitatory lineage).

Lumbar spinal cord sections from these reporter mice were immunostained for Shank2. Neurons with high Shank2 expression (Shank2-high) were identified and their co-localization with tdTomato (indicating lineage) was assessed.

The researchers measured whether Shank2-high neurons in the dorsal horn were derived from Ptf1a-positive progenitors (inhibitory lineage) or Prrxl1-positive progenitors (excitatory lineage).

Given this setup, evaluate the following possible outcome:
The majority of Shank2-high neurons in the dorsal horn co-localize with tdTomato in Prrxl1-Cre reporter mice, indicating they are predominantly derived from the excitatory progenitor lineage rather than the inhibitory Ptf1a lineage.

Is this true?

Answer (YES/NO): NO